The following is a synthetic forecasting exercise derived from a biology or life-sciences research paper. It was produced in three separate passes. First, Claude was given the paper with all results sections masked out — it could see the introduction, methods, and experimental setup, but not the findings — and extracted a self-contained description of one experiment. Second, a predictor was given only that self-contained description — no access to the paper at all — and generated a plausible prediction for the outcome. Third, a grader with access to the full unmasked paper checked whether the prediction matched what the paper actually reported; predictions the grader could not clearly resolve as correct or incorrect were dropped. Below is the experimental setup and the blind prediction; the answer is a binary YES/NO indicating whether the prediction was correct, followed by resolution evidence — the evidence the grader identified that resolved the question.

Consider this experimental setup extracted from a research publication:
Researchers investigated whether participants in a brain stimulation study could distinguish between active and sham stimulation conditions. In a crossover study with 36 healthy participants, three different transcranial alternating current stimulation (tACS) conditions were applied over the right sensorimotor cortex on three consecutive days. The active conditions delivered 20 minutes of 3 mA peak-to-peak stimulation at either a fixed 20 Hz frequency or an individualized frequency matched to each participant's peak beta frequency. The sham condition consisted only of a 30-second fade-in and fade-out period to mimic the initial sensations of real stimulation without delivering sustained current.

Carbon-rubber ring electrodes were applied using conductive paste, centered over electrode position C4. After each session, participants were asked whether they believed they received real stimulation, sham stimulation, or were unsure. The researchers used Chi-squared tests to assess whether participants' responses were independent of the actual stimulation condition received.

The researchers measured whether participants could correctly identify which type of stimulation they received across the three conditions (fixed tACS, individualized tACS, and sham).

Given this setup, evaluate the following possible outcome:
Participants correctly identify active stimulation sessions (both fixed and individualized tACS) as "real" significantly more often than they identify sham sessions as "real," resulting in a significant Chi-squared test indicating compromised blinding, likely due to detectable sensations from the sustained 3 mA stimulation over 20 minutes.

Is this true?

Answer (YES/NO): YES